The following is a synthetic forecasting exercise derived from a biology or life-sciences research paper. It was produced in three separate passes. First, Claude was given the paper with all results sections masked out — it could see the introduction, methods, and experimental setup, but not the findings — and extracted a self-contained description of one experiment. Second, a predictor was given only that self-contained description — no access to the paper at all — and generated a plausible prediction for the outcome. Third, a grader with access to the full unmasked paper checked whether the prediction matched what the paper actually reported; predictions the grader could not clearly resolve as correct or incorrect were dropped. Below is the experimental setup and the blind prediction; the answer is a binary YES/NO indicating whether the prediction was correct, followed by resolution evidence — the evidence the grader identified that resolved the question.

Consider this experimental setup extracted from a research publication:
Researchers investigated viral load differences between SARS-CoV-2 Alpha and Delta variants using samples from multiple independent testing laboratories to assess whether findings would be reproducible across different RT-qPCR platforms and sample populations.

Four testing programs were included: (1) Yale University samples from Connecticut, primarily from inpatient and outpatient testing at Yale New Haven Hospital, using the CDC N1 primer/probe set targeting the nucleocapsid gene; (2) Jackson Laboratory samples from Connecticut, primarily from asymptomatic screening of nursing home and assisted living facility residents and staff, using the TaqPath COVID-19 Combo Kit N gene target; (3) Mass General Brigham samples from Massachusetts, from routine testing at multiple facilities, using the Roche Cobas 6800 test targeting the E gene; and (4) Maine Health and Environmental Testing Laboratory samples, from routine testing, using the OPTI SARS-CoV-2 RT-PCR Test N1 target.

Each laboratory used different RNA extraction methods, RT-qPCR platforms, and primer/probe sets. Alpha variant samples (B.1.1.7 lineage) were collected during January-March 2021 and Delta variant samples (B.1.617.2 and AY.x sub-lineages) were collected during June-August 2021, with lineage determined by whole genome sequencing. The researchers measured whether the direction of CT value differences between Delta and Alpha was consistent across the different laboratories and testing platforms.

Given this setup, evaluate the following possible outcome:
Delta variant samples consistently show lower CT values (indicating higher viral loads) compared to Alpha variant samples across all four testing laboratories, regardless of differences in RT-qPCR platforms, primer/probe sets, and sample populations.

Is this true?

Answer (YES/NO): YES